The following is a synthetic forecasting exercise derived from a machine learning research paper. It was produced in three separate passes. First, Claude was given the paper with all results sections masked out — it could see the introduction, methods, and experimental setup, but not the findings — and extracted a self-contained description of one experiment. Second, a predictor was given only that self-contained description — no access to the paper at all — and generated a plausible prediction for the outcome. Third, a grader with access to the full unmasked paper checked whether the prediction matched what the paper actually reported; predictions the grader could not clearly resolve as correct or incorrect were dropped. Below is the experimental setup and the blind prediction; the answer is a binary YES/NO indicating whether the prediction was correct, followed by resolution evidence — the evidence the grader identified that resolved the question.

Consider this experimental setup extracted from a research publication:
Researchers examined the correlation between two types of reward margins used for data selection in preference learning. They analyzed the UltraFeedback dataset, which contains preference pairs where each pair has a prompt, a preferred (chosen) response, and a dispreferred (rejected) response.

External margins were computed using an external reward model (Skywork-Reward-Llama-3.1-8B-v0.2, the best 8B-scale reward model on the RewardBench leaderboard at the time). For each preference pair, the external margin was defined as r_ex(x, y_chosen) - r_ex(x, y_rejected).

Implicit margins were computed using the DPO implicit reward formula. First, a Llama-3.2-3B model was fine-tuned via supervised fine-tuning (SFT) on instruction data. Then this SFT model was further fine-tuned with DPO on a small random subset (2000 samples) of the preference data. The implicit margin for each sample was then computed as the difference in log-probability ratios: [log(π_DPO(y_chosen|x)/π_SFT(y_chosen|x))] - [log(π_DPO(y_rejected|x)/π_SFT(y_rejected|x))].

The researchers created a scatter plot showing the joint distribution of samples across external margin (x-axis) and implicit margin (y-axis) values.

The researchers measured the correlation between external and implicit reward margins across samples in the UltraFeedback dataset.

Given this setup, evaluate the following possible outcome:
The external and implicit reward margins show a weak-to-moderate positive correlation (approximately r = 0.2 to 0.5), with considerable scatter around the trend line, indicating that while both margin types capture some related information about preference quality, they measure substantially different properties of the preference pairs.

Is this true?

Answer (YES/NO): NO